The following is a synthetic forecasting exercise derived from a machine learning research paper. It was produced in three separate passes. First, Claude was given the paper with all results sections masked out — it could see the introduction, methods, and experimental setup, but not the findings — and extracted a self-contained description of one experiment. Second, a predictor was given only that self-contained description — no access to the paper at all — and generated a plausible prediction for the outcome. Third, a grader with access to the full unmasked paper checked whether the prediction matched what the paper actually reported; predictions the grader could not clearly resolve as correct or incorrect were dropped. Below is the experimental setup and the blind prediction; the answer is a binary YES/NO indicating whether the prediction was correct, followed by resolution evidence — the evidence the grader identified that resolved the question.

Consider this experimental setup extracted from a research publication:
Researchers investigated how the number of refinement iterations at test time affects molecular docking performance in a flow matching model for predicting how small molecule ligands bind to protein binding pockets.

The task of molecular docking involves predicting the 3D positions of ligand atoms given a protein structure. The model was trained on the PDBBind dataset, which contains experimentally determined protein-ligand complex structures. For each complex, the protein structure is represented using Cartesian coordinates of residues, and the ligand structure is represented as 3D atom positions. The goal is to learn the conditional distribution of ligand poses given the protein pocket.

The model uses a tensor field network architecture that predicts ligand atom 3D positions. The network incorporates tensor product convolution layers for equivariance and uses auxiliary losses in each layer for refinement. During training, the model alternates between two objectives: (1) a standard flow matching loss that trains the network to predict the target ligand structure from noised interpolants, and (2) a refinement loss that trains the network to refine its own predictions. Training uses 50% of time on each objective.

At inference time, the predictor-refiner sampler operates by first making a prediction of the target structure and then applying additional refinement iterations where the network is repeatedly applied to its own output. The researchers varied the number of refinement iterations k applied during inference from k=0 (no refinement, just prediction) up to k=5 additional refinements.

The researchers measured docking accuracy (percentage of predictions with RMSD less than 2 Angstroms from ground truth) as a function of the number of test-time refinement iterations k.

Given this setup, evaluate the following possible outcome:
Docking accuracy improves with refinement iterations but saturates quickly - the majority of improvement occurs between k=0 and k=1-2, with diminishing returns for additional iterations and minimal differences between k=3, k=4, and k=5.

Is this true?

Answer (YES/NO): NO